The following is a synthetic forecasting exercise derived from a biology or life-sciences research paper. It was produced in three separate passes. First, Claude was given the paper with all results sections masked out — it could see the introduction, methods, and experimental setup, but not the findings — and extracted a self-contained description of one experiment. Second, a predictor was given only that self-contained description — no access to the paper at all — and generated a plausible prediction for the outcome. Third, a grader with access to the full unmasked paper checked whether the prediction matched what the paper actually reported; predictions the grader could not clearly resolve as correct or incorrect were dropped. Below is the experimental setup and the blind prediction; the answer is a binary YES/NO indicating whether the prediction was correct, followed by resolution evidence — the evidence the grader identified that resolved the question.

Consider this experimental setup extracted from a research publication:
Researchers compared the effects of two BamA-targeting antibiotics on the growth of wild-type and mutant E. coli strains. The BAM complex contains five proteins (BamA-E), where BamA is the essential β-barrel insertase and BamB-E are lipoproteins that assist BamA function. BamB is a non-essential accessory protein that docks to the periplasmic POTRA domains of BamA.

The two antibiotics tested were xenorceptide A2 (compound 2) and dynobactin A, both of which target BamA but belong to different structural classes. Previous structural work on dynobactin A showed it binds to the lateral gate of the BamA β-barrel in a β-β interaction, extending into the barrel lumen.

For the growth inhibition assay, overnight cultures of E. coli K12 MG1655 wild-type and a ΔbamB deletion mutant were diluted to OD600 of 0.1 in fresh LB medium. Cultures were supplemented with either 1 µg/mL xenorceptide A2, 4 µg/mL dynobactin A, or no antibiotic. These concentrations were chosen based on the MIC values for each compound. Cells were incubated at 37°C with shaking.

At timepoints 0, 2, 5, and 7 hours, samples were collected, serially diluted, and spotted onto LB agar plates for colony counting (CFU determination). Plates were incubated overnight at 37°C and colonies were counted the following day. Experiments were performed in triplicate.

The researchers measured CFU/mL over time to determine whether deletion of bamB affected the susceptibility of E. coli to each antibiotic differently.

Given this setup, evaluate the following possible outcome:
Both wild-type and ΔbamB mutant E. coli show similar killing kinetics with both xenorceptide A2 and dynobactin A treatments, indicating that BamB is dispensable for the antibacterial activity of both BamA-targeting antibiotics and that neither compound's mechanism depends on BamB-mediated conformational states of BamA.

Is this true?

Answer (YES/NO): NO